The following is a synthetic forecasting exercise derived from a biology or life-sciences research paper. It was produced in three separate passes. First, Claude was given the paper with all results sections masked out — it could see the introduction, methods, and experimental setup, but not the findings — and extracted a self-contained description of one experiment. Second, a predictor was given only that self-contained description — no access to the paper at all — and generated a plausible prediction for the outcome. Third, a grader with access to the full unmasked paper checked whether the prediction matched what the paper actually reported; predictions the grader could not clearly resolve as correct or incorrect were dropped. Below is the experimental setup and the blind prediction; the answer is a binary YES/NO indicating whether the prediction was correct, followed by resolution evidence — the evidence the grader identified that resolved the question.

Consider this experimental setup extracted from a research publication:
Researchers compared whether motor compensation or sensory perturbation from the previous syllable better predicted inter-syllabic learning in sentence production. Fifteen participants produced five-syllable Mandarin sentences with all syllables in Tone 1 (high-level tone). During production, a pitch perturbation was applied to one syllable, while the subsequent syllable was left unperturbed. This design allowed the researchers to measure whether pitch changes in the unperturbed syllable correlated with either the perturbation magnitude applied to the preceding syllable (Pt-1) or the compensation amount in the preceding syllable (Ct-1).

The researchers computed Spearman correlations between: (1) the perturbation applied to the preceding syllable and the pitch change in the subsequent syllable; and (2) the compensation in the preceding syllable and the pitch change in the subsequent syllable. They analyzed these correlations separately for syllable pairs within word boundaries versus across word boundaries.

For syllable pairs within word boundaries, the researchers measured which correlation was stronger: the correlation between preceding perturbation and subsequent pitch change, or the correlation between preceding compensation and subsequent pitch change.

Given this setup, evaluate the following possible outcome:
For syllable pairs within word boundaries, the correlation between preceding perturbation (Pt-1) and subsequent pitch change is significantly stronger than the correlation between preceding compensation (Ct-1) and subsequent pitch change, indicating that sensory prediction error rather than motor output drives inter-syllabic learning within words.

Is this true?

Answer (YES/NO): NO